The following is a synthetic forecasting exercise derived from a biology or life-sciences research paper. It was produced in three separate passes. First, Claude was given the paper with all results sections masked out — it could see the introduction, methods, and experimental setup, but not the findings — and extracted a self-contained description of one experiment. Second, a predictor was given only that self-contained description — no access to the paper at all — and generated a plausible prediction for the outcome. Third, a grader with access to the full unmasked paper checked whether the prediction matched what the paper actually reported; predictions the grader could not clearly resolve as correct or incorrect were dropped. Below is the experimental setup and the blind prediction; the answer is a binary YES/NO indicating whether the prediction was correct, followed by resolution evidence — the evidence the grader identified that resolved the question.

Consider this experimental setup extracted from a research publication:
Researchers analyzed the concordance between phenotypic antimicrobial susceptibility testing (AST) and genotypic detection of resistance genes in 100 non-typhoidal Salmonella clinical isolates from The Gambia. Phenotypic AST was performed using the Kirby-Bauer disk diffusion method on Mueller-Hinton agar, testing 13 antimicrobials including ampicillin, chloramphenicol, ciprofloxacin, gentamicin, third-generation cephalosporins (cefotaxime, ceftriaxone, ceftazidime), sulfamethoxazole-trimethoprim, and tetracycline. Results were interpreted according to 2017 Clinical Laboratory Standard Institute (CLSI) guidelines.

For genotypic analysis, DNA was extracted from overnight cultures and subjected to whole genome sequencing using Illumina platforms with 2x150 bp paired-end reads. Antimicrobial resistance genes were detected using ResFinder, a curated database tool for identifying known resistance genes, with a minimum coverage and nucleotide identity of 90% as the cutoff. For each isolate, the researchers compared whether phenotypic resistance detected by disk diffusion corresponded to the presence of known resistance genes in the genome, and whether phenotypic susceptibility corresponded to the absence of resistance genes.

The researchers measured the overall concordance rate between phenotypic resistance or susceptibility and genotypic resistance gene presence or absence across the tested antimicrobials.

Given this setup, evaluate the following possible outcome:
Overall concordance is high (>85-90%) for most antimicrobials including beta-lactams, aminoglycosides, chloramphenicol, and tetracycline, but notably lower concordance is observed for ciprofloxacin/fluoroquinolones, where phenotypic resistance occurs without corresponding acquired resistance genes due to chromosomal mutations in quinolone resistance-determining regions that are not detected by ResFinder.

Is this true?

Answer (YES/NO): NO